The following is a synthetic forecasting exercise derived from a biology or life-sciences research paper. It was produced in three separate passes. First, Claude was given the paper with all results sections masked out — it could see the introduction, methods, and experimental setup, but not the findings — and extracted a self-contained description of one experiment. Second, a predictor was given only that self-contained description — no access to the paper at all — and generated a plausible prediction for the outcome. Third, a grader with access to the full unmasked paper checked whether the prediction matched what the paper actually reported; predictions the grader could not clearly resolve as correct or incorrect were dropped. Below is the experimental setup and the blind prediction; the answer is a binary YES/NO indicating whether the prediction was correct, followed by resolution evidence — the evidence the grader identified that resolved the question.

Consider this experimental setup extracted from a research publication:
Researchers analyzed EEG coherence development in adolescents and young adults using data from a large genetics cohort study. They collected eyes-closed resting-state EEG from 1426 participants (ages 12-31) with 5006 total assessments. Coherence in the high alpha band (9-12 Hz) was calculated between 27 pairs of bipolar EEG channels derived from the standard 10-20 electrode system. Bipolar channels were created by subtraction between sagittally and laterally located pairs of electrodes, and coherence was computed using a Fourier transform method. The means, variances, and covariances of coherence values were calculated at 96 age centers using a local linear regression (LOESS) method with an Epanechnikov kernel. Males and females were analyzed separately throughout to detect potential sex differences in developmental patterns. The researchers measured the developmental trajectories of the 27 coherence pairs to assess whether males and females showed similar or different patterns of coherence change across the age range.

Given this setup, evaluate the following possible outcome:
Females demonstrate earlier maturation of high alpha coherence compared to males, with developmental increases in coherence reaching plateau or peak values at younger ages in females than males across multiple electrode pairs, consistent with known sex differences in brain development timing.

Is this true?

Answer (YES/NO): NO